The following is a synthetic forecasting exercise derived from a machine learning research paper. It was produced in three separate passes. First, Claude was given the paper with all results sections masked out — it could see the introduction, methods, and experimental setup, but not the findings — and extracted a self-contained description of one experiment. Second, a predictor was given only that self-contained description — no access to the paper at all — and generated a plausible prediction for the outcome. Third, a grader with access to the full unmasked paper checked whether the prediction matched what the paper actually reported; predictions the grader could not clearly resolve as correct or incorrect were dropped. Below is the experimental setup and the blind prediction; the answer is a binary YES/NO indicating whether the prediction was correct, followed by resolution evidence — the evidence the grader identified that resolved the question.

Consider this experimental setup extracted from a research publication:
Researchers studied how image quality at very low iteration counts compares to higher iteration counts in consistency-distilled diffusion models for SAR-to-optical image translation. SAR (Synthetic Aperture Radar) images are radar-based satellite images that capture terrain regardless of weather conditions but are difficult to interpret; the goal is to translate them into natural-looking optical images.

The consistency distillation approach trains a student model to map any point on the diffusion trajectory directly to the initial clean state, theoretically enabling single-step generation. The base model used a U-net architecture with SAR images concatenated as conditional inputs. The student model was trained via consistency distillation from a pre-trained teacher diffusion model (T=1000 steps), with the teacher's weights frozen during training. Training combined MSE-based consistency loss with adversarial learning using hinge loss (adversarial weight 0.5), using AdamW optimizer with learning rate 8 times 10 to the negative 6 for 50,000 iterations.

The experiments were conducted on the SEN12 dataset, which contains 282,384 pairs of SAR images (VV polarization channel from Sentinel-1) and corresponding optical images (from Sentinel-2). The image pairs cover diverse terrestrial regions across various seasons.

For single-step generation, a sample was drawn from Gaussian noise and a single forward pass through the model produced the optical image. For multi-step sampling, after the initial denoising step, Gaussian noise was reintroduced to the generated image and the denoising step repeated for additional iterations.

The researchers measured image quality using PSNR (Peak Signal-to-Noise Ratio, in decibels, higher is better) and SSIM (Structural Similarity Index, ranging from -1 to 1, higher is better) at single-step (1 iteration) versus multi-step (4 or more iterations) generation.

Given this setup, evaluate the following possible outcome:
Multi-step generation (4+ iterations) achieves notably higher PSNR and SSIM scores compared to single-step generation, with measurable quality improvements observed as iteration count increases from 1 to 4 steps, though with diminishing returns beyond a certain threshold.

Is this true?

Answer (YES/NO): YES